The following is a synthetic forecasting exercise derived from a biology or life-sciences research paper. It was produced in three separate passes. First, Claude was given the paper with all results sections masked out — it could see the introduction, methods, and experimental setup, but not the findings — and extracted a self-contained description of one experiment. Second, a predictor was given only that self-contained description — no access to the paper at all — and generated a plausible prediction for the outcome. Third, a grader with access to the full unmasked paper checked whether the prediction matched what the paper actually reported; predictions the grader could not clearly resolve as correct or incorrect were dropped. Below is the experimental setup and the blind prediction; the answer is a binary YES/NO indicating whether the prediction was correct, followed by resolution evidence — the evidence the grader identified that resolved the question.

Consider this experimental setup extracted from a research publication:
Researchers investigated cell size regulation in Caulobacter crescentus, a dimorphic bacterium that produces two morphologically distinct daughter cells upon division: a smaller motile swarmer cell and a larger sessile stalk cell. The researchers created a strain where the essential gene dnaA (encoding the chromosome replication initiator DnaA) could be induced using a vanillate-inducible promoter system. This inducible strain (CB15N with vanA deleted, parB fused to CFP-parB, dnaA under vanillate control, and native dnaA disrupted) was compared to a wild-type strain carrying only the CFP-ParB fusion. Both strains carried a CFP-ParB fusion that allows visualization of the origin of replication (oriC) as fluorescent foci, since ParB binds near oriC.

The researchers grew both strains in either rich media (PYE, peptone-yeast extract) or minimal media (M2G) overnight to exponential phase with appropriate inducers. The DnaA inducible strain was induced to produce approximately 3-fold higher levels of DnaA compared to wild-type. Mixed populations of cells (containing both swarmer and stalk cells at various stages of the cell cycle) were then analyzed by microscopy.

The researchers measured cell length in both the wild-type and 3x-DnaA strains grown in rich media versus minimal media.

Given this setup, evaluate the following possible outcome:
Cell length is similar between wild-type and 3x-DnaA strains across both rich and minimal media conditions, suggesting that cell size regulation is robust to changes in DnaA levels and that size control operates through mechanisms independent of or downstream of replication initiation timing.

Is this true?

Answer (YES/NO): NO